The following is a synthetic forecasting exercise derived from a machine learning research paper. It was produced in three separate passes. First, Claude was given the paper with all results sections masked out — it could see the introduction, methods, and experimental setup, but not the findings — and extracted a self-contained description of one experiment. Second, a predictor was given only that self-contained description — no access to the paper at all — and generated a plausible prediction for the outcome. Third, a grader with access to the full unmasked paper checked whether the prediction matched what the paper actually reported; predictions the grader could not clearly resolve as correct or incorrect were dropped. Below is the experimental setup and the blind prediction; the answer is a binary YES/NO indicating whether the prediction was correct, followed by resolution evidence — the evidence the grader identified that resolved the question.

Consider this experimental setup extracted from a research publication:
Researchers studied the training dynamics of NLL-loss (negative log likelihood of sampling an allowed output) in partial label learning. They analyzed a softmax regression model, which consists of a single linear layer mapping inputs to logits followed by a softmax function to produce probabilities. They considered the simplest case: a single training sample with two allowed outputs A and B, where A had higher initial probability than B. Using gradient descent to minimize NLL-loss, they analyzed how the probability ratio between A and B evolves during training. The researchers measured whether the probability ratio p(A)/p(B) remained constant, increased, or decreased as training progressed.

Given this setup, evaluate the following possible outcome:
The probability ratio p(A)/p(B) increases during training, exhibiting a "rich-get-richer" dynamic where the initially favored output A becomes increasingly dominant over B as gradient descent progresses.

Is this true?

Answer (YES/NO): YES